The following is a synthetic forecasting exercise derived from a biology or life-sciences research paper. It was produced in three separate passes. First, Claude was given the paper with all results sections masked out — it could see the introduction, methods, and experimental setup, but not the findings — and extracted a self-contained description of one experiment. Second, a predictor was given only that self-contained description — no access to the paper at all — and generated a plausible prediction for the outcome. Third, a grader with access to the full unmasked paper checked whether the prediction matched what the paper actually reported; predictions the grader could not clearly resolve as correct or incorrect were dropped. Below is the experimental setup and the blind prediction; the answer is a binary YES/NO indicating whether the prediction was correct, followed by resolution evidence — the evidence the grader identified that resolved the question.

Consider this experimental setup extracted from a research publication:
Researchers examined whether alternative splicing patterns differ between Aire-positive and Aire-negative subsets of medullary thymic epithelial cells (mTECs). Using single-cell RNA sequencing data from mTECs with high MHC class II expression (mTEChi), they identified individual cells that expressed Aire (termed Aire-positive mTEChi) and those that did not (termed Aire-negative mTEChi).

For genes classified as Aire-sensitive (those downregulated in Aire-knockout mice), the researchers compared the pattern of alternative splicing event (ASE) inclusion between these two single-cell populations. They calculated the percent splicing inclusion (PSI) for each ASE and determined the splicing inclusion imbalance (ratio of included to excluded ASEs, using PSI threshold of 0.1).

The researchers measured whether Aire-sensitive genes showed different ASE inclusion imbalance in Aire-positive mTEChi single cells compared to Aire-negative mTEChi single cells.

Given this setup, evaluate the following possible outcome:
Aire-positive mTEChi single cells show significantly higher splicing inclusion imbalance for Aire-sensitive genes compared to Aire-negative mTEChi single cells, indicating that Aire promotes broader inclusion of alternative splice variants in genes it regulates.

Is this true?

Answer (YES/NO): NO